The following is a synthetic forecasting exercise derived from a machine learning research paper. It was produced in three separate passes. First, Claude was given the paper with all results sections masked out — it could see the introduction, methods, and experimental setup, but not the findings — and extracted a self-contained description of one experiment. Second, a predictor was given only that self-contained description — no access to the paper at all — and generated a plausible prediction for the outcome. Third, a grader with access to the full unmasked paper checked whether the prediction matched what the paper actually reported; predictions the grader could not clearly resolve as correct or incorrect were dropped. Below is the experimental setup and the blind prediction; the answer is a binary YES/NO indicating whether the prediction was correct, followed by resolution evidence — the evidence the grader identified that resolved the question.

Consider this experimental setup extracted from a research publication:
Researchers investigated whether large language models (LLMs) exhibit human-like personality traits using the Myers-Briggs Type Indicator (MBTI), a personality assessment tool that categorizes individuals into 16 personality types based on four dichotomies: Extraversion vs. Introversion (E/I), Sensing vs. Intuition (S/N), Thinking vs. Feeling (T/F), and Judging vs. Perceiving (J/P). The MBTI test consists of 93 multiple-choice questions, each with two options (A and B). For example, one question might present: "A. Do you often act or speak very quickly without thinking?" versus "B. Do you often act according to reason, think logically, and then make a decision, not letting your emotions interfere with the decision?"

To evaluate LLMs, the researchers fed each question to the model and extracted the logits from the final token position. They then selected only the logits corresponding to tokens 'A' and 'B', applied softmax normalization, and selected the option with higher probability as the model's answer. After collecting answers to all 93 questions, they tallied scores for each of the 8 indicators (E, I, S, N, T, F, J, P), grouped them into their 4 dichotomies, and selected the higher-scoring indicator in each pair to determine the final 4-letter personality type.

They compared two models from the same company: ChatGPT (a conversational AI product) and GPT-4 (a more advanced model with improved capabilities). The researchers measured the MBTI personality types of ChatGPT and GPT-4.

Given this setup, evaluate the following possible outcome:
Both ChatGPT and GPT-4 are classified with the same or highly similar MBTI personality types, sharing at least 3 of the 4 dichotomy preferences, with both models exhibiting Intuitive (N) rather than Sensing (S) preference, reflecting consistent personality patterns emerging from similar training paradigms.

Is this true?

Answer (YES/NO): YES